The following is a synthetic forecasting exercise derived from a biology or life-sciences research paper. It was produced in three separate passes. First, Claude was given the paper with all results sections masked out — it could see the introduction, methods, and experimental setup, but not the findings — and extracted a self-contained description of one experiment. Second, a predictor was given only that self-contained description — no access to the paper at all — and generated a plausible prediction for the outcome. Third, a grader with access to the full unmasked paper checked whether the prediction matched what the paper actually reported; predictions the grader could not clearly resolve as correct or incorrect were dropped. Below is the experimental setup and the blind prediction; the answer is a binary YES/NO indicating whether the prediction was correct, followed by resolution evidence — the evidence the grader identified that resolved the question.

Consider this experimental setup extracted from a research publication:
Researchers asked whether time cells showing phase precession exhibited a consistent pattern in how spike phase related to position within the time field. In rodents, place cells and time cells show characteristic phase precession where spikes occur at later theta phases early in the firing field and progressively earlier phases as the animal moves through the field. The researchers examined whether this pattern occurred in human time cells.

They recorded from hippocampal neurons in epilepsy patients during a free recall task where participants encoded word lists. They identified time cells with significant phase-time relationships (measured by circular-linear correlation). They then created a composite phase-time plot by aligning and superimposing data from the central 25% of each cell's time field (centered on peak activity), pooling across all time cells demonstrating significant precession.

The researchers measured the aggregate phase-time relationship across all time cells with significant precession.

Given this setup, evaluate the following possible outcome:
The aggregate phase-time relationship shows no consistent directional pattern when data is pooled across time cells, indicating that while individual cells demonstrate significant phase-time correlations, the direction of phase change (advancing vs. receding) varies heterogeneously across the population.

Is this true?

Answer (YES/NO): NO